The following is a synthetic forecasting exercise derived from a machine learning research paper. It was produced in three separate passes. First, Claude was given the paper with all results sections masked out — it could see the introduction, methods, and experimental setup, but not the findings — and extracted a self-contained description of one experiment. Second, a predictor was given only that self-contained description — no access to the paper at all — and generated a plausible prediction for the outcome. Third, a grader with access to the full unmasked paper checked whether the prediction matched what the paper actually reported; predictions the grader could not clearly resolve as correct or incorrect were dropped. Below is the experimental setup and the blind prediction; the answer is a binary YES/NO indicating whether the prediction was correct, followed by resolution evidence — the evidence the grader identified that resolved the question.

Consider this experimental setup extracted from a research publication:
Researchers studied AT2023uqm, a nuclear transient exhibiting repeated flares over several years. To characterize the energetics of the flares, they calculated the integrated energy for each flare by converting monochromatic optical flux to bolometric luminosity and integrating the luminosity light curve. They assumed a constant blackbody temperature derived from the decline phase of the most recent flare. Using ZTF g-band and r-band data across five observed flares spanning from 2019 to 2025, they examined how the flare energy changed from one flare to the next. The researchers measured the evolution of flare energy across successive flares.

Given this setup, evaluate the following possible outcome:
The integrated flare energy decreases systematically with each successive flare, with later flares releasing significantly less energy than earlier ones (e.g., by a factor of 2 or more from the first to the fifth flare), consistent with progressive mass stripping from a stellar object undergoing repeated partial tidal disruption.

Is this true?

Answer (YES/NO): NO